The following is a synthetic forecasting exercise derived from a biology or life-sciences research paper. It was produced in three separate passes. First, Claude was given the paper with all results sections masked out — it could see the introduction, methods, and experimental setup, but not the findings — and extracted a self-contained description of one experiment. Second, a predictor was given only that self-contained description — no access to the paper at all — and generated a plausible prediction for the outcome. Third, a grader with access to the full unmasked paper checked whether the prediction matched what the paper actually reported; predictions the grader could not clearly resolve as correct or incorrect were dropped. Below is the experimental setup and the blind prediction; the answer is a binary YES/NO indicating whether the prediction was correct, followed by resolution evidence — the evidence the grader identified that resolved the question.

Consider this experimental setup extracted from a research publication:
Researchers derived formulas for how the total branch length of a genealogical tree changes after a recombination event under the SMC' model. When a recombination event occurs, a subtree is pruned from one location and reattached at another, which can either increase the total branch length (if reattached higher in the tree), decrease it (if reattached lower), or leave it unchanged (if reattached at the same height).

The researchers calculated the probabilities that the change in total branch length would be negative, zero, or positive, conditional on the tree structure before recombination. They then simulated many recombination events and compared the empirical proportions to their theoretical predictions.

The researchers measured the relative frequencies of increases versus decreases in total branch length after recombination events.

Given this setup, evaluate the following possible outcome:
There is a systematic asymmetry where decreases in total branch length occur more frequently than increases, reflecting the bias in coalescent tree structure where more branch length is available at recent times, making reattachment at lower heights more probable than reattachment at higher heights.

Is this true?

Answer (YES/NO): NO